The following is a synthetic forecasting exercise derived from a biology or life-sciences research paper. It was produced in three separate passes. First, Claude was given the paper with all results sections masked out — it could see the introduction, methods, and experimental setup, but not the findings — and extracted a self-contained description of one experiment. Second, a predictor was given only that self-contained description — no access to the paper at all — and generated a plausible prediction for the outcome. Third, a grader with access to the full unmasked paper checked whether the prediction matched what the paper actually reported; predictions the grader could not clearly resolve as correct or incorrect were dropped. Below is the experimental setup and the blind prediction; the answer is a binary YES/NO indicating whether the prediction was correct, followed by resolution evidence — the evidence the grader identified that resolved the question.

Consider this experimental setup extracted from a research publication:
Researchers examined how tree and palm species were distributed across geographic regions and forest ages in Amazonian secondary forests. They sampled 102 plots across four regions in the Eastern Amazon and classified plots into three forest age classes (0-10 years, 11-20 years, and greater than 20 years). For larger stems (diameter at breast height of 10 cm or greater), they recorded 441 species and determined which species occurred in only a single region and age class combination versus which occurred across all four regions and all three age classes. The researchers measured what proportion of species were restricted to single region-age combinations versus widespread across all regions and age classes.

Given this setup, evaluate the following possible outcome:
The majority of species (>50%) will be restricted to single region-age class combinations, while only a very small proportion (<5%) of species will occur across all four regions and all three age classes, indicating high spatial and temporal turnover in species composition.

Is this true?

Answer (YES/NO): NO